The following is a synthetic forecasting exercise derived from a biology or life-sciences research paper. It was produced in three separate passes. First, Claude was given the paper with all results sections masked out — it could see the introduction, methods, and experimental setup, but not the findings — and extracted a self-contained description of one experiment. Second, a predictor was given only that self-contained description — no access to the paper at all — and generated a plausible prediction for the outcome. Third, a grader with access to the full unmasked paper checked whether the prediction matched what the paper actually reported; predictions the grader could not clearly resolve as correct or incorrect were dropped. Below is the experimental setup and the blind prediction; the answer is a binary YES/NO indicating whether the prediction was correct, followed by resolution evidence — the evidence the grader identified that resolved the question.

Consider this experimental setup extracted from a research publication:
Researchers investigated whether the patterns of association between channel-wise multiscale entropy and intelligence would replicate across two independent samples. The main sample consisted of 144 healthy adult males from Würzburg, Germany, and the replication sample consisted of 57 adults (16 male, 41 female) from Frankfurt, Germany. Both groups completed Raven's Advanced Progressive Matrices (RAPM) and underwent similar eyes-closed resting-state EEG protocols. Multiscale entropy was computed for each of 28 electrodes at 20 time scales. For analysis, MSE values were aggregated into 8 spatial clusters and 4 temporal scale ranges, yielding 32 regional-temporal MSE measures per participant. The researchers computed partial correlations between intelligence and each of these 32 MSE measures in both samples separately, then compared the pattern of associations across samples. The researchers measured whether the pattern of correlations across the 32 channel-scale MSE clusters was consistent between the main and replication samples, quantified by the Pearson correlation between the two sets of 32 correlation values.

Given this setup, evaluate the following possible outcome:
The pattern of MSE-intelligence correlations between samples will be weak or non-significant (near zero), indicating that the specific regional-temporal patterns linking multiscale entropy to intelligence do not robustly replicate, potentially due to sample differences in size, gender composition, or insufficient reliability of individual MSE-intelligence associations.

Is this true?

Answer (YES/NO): NO